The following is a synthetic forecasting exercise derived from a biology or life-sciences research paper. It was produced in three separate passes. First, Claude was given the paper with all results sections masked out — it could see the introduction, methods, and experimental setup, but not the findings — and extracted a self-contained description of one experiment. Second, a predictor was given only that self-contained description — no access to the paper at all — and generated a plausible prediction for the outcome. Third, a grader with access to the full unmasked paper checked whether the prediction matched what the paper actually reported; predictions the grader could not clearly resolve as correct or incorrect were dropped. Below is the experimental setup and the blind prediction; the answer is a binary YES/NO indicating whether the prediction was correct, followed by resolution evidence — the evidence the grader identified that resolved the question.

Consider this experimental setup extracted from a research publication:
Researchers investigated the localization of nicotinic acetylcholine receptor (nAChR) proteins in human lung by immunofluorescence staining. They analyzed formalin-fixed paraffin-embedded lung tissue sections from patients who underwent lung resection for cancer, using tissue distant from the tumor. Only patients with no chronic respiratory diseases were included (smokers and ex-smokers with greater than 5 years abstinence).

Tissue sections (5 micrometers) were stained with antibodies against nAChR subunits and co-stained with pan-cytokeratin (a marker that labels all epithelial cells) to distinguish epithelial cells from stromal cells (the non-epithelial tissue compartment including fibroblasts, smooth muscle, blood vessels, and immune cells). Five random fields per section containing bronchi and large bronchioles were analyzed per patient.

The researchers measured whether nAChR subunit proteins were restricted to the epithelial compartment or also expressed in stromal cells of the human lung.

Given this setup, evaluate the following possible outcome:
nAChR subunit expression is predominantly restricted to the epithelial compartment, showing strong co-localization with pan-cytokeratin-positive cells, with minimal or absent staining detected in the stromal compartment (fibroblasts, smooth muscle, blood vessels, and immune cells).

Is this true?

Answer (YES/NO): NO